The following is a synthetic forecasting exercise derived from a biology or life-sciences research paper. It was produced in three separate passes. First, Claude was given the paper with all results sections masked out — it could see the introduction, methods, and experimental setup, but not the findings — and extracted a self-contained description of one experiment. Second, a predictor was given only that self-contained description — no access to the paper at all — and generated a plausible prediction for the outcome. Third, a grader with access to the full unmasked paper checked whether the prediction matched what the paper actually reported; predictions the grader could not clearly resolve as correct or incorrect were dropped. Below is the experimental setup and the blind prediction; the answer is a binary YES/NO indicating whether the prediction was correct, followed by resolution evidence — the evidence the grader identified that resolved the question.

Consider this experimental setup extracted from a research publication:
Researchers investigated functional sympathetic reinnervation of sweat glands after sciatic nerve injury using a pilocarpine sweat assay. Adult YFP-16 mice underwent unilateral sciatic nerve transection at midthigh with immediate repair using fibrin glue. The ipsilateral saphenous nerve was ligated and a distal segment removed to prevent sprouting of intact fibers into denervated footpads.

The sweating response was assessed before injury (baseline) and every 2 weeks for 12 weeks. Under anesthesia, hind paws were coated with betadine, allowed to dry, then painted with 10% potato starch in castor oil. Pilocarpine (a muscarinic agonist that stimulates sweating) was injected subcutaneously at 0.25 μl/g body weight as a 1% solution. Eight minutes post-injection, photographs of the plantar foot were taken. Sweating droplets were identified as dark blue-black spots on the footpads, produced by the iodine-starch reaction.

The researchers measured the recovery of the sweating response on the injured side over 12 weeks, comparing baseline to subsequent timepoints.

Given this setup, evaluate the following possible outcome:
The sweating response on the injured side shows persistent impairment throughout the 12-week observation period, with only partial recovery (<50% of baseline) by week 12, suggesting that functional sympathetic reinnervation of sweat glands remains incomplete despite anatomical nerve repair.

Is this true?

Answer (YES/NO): NO